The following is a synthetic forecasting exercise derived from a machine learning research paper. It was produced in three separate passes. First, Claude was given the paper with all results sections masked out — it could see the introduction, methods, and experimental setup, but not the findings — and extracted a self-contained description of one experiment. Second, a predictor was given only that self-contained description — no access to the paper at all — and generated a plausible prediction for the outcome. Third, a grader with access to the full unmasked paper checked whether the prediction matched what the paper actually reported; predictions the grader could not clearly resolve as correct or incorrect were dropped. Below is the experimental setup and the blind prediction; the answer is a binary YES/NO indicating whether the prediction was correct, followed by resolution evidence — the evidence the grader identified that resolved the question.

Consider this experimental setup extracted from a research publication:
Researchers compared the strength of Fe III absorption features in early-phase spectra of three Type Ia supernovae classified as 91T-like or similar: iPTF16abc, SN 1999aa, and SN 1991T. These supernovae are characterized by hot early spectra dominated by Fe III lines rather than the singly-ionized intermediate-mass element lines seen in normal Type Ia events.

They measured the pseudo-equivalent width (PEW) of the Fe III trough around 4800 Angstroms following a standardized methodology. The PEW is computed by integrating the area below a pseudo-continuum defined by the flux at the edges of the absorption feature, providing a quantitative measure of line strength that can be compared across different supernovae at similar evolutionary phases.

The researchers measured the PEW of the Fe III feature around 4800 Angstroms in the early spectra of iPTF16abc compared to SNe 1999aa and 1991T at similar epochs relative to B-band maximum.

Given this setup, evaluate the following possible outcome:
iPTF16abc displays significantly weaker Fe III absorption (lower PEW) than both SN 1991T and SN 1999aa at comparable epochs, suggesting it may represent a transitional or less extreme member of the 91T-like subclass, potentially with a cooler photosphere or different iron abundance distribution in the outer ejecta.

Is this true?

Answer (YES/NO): YES